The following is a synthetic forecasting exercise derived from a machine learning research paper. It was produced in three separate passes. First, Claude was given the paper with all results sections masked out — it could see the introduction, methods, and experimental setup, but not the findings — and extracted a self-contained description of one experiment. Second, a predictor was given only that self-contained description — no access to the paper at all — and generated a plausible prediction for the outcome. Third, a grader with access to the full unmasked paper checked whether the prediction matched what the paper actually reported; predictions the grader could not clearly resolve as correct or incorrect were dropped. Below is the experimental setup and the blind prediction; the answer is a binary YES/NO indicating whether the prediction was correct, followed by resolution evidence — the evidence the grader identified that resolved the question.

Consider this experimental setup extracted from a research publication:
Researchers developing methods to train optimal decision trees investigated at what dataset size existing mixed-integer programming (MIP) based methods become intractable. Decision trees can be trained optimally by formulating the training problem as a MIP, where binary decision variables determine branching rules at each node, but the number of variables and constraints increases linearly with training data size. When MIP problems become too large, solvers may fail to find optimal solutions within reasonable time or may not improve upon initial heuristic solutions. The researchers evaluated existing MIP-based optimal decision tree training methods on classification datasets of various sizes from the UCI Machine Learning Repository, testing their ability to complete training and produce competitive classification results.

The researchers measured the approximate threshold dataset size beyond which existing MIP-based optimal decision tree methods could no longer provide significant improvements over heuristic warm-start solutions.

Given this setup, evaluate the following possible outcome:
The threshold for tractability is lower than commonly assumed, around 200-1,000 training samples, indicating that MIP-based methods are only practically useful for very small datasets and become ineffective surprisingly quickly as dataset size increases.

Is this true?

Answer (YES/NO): NO